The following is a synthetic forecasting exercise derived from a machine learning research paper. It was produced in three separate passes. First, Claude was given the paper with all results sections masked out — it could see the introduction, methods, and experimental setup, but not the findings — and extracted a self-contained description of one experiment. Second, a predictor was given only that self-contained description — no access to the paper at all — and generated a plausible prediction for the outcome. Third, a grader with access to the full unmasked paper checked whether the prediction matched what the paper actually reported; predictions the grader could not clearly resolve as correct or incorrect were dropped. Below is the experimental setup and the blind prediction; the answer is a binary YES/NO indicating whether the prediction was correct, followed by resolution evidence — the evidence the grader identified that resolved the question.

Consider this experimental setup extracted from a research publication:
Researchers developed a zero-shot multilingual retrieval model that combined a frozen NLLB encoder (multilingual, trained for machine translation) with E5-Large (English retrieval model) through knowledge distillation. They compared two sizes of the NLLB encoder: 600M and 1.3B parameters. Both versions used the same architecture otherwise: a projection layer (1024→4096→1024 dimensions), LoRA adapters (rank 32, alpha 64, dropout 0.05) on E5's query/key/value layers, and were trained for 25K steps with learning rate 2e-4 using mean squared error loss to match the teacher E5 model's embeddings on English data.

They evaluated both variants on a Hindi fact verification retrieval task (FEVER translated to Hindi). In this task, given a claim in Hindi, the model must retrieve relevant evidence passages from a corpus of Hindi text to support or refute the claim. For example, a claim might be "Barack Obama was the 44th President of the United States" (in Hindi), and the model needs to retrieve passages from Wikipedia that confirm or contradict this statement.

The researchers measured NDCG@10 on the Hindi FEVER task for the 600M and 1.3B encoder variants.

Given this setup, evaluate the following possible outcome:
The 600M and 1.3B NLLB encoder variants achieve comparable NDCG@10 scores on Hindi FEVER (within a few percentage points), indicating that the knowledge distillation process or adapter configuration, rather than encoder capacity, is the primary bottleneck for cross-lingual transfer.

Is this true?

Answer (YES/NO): NO